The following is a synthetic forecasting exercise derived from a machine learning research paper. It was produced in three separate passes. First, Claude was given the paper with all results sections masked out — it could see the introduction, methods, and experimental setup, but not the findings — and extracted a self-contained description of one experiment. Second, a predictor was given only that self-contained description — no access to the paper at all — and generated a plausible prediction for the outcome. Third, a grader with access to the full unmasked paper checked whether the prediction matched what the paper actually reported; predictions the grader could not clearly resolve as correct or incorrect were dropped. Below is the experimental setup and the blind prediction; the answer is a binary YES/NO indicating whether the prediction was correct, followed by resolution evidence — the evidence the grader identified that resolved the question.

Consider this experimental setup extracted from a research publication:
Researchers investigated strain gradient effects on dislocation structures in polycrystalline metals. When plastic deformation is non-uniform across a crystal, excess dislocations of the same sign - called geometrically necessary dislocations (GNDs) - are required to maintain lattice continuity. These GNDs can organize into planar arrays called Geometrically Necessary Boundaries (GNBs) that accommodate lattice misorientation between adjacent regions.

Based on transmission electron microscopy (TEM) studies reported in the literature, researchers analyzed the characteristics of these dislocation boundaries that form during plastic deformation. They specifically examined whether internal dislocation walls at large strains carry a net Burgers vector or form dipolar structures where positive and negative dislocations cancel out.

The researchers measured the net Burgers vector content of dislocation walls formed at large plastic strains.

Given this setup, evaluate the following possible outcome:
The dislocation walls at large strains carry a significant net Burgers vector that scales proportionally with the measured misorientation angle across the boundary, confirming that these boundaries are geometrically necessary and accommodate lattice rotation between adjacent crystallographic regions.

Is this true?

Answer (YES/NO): YES